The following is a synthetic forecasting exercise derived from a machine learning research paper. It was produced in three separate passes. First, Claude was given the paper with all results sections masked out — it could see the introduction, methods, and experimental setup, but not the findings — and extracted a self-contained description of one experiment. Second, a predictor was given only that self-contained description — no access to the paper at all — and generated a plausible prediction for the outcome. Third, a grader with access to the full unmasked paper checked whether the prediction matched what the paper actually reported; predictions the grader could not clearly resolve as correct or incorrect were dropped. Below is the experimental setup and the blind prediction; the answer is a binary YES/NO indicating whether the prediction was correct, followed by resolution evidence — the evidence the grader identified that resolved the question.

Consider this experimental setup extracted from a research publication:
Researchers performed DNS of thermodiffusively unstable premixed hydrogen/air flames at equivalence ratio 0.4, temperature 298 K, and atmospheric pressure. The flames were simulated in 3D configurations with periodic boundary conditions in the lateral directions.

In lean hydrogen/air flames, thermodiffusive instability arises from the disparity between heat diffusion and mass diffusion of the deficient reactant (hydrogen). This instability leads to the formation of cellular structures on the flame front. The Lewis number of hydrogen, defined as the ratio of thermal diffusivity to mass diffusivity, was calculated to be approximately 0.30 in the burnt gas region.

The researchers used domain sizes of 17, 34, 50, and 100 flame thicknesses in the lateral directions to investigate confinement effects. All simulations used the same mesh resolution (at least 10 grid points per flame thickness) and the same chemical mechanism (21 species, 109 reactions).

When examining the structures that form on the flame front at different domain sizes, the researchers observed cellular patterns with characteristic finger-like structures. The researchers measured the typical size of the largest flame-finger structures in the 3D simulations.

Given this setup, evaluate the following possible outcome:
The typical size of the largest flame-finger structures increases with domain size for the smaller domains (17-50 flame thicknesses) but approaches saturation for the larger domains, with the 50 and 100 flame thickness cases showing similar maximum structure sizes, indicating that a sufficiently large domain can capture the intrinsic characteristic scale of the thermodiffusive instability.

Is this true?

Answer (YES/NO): NO